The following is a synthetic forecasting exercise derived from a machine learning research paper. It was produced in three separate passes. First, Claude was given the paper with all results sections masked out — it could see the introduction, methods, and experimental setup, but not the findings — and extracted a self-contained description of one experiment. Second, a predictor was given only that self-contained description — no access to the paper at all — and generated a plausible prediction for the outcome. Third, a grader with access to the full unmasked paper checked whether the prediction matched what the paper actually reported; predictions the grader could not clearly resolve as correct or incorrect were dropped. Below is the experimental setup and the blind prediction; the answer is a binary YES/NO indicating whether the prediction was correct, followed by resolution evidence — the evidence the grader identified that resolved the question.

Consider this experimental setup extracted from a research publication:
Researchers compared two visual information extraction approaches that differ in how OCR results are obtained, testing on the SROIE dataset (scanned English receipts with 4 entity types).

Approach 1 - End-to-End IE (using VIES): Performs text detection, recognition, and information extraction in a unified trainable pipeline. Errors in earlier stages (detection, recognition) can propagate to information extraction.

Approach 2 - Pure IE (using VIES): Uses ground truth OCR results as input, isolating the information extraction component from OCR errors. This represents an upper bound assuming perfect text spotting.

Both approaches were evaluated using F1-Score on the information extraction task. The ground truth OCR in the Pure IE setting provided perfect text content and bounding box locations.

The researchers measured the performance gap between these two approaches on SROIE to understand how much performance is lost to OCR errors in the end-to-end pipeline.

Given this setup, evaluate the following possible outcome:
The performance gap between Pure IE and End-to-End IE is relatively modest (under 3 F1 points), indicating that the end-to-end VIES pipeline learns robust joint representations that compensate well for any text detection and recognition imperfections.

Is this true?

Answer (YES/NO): NO